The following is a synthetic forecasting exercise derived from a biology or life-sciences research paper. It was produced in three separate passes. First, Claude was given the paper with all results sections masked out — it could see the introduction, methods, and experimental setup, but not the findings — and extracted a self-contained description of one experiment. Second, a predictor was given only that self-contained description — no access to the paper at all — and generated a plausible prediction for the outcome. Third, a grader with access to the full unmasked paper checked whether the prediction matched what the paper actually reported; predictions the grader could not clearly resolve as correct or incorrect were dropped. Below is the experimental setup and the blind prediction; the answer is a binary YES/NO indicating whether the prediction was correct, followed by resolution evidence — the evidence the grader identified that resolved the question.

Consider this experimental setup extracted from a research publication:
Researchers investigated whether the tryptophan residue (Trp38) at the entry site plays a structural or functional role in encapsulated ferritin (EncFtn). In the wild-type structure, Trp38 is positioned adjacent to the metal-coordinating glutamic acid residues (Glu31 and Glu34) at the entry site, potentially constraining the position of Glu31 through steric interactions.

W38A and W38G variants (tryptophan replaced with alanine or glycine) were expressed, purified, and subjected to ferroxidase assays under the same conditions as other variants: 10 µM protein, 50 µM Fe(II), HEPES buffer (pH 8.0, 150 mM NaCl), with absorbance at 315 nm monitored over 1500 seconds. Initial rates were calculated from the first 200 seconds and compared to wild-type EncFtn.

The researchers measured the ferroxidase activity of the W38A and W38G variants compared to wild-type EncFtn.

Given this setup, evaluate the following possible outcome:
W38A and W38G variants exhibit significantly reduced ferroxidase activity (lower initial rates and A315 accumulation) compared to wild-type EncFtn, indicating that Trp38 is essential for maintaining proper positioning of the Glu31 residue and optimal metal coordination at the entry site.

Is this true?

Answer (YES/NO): NO